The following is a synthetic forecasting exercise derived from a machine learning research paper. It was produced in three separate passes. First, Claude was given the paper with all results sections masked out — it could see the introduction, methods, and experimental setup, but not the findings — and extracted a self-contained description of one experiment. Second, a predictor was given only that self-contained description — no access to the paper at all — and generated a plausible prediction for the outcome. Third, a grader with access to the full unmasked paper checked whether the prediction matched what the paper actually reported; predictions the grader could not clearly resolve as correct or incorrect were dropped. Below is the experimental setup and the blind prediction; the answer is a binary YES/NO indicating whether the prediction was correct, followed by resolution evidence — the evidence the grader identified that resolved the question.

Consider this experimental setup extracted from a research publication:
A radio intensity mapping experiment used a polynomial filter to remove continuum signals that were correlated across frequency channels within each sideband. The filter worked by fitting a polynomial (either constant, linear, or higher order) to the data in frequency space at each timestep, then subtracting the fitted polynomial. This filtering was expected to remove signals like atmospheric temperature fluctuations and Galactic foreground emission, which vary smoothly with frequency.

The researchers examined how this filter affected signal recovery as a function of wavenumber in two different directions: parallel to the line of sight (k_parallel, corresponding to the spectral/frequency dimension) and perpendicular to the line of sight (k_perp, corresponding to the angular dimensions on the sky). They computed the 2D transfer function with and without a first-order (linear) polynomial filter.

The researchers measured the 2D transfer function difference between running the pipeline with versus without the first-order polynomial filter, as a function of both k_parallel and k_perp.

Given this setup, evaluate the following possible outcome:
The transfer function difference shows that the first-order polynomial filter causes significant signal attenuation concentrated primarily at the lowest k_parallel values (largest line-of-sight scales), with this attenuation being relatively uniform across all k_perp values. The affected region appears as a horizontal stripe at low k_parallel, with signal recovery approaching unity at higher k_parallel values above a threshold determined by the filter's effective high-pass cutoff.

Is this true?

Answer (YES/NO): YES